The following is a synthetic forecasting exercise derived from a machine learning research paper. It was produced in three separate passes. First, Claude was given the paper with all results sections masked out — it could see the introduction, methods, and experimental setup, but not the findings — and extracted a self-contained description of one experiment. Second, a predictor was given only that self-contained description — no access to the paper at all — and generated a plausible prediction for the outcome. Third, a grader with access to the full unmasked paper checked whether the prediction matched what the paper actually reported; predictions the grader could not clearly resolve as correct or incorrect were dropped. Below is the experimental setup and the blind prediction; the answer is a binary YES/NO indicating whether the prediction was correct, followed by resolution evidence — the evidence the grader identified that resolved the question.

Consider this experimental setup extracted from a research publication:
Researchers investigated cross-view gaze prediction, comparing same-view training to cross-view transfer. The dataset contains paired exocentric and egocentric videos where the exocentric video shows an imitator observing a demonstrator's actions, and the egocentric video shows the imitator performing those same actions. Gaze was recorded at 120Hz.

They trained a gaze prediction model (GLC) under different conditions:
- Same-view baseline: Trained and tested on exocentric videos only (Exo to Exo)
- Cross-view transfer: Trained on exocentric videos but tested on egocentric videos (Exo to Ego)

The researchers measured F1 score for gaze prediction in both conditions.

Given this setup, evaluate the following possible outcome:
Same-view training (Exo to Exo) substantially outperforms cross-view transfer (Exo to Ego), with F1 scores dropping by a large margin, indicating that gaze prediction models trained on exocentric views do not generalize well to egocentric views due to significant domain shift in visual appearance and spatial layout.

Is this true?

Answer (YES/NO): YES